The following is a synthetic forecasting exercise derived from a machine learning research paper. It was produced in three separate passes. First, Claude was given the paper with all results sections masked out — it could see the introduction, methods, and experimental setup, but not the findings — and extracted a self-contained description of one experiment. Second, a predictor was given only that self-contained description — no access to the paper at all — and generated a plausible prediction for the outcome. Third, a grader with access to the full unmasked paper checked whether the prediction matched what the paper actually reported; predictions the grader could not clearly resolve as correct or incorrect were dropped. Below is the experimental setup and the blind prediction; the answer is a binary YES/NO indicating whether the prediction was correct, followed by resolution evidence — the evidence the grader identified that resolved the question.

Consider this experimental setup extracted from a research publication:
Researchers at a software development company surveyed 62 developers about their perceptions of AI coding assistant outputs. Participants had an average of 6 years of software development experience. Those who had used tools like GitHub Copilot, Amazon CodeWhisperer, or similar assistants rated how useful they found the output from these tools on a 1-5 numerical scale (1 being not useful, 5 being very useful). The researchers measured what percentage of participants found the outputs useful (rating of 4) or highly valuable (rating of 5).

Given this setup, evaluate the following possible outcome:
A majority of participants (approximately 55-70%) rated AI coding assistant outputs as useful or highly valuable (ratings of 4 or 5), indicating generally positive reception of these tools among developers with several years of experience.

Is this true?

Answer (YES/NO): NO